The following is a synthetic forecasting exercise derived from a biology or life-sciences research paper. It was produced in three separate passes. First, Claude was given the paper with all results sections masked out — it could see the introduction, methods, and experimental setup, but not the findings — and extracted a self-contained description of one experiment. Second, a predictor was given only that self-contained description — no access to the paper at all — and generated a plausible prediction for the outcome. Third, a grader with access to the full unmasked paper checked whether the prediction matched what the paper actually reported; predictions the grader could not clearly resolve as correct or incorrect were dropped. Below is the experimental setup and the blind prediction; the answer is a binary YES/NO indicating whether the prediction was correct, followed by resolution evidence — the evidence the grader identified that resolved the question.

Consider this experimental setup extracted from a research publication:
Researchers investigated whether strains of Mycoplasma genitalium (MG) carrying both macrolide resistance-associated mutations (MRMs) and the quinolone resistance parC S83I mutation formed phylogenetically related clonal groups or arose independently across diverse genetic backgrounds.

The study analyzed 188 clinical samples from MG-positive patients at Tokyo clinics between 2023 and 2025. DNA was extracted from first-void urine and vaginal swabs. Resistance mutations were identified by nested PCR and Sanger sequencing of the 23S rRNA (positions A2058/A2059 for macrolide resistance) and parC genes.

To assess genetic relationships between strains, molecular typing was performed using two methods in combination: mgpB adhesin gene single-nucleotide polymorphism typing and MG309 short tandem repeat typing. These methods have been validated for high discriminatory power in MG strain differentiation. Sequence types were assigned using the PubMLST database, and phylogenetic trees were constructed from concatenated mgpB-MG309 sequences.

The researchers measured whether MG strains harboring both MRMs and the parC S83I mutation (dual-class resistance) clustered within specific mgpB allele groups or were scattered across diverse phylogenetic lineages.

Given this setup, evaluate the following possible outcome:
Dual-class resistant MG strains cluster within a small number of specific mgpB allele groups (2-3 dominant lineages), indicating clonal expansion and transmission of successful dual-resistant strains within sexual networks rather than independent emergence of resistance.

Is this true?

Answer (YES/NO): NO